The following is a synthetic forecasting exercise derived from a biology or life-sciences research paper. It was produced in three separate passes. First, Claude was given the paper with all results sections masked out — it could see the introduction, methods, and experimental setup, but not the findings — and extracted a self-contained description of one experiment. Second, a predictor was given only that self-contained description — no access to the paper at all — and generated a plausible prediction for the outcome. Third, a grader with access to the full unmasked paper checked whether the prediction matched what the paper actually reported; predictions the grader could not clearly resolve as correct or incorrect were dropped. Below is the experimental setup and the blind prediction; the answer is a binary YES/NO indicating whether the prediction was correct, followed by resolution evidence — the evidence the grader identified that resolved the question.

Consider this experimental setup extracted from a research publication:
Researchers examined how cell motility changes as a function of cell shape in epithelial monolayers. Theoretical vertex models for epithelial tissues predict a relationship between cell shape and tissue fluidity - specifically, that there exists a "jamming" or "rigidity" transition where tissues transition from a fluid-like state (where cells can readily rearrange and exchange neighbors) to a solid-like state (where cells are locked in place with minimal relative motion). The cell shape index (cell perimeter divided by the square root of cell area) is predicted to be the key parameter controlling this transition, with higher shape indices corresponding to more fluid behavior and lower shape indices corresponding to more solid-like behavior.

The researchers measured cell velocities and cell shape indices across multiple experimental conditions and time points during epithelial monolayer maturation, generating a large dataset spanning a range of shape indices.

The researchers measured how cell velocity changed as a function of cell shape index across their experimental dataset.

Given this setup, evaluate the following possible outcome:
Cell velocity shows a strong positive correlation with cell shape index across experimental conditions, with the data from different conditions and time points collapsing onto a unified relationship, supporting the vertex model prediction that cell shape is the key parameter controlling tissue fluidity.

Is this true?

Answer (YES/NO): YES